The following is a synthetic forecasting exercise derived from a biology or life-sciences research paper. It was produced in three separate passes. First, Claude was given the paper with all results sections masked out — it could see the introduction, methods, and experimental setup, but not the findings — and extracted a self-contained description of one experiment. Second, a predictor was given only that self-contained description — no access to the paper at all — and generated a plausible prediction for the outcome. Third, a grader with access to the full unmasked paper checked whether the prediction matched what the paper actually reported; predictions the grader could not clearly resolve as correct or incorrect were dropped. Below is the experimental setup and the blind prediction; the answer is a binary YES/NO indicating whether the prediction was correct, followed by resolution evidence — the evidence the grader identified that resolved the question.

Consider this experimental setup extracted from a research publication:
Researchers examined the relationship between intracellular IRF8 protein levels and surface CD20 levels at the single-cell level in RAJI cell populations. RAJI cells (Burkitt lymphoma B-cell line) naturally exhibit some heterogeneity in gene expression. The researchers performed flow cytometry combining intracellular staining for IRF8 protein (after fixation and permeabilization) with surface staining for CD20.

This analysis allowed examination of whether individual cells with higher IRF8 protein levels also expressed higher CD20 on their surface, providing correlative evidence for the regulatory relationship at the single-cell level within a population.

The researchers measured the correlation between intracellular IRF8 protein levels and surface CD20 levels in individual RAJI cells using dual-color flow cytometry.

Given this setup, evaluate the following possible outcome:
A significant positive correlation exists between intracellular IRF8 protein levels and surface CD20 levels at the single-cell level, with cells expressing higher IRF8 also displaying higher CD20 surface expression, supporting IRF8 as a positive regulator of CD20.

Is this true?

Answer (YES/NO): YES